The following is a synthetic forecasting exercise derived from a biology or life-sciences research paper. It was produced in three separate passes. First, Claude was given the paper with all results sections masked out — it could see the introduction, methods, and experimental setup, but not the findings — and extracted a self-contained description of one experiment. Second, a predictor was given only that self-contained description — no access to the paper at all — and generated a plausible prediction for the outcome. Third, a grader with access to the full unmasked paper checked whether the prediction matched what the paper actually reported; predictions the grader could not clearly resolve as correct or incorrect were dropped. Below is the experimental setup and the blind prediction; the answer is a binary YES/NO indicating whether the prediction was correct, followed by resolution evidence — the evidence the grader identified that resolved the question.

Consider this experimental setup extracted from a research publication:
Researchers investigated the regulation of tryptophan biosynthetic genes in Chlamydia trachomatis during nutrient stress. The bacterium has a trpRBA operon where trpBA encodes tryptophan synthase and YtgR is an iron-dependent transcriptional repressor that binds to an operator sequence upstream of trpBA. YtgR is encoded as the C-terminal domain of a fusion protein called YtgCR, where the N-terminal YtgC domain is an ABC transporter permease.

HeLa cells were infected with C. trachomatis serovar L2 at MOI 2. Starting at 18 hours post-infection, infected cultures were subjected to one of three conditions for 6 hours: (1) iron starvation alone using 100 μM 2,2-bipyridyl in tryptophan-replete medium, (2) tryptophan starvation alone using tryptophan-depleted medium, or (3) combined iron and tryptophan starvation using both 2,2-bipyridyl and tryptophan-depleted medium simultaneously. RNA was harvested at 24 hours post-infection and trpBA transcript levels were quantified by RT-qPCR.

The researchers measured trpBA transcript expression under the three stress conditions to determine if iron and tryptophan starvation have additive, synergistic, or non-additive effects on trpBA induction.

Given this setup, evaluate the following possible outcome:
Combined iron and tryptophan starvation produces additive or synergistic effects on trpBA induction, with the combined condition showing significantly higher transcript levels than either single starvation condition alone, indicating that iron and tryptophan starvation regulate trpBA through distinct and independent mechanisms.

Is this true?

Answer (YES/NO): NO